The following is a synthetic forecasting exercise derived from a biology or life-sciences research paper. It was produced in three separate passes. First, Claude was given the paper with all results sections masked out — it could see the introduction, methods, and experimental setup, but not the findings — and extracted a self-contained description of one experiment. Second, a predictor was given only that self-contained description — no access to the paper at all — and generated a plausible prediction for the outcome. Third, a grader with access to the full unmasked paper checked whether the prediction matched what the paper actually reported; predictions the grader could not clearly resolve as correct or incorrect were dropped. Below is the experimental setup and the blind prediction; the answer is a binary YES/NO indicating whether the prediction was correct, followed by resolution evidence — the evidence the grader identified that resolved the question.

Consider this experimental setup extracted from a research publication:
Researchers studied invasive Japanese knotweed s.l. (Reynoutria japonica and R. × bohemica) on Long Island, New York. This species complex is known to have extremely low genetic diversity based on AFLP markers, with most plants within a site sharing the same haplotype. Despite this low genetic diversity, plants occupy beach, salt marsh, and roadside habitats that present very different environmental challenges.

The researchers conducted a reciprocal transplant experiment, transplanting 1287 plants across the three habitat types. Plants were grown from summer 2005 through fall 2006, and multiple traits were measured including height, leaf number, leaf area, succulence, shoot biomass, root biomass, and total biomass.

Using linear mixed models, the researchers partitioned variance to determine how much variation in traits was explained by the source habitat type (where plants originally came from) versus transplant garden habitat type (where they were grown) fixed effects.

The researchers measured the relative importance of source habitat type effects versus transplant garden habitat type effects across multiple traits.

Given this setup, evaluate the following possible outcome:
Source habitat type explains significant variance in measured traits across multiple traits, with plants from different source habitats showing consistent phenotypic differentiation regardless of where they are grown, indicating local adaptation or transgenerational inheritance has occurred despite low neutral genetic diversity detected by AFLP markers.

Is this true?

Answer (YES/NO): NO